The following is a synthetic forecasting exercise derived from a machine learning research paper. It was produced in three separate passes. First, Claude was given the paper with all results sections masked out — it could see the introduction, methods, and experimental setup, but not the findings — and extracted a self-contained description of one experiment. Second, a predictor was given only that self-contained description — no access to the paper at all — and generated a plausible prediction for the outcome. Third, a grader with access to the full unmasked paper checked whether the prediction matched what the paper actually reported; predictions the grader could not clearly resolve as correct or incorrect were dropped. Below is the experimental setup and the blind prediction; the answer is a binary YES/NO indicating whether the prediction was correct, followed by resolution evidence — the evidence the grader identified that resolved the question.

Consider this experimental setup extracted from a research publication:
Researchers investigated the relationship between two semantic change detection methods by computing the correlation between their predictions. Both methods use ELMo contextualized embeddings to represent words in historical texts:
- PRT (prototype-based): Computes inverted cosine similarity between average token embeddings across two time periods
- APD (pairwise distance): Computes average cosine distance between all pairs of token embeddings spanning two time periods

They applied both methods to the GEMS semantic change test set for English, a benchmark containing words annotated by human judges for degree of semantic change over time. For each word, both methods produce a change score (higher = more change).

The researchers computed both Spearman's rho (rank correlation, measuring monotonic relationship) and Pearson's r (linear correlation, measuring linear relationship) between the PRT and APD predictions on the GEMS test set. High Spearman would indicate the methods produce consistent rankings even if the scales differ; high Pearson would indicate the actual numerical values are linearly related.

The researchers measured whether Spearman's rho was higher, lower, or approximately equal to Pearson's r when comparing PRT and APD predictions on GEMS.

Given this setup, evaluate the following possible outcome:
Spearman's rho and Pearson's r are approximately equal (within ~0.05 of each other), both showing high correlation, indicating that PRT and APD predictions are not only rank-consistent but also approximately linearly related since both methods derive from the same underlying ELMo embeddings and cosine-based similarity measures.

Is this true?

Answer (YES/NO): NO